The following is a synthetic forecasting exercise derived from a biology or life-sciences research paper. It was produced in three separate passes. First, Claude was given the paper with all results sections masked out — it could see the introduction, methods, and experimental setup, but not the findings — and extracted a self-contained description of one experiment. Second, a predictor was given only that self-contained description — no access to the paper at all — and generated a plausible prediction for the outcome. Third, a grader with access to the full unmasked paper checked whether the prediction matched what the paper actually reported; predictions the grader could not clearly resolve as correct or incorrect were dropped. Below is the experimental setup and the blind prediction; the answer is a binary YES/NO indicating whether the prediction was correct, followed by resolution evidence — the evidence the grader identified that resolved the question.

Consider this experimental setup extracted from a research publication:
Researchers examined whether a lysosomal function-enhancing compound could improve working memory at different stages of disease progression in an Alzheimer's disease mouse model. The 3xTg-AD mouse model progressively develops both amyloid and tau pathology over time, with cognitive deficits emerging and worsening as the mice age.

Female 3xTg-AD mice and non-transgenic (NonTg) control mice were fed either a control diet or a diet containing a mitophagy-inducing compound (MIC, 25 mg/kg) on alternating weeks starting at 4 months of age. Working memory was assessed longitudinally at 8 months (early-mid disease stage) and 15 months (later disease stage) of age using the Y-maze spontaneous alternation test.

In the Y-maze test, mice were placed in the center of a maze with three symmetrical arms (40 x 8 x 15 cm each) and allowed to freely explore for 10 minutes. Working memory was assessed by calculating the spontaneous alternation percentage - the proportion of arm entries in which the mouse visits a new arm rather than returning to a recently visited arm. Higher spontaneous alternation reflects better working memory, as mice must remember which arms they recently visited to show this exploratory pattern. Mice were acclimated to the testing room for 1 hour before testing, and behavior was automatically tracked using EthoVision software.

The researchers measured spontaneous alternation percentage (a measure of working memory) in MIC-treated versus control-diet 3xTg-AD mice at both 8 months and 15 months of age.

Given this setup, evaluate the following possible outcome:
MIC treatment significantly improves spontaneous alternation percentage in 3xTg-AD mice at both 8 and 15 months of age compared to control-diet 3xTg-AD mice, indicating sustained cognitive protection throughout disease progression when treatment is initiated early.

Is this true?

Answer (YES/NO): NO